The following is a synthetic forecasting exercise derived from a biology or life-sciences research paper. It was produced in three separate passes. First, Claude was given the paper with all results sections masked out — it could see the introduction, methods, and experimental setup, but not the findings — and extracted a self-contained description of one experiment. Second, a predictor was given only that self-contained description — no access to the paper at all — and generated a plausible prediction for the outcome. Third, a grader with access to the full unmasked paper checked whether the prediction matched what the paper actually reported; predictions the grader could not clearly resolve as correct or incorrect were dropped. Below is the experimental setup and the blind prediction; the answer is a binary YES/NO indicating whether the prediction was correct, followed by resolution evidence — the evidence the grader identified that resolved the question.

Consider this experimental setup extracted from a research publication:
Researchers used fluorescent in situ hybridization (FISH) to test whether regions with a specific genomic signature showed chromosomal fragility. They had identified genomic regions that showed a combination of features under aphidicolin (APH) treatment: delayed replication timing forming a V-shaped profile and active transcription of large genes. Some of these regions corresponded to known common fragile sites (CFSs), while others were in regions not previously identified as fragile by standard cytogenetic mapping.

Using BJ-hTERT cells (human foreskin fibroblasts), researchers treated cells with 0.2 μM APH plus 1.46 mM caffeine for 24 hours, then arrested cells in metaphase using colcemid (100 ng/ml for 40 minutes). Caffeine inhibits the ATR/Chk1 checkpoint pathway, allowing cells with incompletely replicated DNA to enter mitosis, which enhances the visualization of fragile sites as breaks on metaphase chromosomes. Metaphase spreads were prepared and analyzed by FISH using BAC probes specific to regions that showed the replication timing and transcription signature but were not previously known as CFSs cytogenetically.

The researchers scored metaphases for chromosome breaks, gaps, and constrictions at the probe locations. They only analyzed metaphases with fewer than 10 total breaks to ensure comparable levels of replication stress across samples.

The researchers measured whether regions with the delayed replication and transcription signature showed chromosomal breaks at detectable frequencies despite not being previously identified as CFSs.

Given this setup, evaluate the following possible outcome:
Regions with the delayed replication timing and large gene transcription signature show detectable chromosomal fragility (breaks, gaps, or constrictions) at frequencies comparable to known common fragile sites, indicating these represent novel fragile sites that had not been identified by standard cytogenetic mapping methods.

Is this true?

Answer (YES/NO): YES